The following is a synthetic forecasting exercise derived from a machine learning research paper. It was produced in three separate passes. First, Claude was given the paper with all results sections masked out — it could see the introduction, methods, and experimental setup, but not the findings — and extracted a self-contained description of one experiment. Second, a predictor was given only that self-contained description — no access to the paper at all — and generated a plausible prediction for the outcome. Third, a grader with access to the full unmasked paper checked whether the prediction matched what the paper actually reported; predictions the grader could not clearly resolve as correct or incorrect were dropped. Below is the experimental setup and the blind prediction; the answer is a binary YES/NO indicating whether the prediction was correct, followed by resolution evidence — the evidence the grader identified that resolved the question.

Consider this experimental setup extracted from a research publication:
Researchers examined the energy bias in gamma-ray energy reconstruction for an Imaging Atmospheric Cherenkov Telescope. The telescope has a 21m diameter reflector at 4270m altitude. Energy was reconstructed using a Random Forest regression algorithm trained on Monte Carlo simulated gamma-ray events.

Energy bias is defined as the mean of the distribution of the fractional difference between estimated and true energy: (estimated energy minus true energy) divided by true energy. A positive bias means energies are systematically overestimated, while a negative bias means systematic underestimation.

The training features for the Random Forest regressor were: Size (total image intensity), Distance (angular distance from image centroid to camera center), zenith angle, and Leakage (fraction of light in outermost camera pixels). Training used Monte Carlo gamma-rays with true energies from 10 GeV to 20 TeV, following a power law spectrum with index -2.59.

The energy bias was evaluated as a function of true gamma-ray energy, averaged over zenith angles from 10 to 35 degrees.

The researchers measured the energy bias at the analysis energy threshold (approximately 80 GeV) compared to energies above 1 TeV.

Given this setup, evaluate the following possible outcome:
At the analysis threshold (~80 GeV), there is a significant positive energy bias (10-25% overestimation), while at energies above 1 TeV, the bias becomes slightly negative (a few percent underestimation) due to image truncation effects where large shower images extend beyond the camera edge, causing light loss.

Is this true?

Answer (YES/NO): NO